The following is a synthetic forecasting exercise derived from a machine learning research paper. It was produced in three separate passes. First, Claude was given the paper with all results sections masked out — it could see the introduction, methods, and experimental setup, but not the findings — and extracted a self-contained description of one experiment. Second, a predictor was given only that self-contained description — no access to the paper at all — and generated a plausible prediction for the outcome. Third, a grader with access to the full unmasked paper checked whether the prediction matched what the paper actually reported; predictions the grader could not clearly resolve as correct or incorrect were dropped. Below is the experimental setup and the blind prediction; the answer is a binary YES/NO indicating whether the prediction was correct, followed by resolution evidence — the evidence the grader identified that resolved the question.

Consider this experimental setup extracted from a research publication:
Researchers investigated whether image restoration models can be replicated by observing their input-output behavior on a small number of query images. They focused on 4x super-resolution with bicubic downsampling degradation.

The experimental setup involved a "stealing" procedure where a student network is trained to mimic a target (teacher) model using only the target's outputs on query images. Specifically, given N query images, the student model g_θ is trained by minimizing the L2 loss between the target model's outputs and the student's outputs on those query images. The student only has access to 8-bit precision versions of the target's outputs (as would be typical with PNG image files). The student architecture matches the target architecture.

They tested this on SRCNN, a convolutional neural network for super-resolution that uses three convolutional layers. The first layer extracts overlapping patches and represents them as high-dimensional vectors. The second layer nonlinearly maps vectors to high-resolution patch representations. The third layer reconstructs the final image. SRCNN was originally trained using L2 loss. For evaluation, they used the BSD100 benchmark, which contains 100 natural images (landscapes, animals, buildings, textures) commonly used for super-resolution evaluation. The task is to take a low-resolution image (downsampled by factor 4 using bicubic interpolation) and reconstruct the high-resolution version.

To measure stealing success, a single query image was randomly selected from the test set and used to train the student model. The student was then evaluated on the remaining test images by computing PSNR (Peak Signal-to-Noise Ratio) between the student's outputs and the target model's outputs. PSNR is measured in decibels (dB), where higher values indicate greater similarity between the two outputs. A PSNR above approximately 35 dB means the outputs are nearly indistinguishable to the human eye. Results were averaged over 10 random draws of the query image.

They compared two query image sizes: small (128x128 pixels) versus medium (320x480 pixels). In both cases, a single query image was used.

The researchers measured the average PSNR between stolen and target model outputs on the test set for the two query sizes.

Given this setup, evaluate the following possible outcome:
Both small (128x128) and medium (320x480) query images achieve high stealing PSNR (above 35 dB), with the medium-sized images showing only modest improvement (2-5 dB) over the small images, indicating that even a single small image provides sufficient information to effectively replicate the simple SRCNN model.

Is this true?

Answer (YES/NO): NO